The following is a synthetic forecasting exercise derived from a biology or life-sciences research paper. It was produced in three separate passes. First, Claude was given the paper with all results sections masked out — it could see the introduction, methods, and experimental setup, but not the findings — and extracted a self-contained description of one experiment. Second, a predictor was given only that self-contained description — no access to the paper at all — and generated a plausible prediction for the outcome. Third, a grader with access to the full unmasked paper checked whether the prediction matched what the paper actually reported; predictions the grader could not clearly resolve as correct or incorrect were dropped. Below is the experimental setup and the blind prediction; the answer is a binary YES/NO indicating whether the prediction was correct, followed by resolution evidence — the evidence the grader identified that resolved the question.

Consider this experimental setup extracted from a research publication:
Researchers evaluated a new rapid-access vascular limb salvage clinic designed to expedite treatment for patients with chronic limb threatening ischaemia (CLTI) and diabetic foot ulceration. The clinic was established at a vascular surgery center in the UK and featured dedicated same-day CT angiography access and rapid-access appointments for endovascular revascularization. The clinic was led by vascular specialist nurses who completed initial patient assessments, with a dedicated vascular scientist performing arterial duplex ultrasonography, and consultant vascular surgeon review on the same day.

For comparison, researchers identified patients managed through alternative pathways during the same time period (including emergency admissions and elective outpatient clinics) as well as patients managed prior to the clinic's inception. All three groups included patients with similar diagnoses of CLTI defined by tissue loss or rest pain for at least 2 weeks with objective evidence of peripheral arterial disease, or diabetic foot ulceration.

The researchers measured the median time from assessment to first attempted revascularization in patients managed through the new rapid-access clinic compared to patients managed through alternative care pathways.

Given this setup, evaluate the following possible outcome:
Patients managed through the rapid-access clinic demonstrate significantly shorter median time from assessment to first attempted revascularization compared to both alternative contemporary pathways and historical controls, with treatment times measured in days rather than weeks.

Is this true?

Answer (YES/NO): NO